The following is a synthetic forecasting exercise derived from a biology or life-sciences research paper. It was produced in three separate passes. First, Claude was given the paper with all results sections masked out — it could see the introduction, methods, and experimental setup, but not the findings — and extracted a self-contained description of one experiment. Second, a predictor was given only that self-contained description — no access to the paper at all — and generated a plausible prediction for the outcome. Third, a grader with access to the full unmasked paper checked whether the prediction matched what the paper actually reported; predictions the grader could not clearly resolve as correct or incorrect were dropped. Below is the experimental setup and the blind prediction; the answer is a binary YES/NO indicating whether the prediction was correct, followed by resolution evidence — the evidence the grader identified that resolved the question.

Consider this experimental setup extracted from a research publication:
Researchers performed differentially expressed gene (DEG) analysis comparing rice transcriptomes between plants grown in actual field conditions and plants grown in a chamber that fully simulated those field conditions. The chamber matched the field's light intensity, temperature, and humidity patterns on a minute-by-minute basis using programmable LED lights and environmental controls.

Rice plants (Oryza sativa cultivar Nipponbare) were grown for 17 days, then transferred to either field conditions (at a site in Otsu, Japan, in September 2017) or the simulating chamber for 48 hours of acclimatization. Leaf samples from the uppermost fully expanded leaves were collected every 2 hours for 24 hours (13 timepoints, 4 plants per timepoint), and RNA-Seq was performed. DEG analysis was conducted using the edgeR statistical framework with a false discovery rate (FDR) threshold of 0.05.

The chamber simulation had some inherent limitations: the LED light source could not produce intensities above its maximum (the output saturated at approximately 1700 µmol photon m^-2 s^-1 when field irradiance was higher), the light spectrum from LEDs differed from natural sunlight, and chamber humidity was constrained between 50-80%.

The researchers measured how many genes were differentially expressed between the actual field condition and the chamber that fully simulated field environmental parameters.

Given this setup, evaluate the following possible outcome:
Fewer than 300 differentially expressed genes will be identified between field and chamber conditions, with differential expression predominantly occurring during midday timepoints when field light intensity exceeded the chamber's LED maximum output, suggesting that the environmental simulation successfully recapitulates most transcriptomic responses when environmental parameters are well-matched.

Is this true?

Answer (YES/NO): YES